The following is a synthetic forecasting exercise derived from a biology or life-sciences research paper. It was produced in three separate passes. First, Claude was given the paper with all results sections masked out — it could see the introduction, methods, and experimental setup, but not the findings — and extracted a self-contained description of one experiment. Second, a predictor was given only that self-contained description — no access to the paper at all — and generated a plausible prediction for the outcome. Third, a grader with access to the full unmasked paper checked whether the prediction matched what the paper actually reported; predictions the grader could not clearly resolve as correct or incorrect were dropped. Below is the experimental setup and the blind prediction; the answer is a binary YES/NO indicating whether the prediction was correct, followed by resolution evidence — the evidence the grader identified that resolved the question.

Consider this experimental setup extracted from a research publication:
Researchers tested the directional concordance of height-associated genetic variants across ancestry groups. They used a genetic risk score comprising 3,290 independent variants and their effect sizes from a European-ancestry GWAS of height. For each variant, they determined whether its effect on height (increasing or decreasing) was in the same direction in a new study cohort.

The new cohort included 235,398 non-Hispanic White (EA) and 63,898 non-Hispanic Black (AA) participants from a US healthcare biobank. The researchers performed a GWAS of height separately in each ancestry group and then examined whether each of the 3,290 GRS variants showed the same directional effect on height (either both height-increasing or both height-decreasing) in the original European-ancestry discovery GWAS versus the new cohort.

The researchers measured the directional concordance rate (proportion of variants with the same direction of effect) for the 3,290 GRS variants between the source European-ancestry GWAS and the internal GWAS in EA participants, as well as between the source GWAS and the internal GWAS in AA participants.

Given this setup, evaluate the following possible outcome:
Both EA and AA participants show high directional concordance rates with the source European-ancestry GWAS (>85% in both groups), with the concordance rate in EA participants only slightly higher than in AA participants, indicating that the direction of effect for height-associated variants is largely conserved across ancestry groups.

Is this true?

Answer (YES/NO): NO